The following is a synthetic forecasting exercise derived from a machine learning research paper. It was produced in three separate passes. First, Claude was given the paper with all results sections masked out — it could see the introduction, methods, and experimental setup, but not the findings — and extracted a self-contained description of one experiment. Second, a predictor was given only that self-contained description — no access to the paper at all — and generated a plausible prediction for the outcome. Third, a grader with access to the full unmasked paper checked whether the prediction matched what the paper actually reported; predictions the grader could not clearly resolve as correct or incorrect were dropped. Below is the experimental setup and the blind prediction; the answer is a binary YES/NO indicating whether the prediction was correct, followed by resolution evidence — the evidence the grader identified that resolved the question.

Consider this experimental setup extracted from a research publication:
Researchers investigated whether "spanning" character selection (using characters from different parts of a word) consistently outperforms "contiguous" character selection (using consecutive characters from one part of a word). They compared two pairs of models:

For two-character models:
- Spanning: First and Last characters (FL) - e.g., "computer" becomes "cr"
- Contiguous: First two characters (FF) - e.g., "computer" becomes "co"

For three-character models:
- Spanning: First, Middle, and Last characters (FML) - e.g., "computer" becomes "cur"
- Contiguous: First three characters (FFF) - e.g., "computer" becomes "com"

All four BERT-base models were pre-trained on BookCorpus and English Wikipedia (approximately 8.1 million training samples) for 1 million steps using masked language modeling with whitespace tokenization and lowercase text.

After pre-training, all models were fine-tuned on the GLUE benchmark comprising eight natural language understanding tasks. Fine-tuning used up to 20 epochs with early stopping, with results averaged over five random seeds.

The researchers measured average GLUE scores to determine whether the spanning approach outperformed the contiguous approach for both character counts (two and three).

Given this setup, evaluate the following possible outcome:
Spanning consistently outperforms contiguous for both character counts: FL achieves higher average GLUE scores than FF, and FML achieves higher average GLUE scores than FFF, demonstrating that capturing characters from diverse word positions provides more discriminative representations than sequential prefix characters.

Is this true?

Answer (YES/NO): YES